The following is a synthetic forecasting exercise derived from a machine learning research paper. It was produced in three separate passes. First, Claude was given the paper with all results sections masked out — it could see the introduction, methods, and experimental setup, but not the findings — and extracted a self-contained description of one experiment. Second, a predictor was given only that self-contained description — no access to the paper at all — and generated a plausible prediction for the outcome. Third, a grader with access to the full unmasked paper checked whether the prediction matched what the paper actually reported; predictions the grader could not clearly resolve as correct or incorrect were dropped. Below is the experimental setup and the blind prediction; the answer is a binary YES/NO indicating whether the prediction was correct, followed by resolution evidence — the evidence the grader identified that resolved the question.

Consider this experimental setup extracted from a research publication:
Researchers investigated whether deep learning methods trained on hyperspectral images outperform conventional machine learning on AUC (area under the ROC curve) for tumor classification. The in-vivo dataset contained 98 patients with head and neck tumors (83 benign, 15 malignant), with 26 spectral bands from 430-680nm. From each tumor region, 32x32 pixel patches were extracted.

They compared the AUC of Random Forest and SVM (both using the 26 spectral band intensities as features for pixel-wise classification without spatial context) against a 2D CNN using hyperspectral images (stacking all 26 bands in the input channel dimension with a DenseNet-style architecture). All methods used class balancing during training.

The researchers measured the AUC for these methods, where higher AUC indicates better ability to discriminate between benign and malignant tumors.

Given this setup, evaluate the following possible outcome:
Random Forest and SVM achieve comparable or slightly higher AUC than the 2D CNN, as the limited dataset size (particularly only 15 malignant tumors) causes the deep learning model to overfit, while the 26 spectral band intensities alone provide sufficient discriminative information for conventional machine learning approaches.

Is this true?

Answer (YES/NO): YES